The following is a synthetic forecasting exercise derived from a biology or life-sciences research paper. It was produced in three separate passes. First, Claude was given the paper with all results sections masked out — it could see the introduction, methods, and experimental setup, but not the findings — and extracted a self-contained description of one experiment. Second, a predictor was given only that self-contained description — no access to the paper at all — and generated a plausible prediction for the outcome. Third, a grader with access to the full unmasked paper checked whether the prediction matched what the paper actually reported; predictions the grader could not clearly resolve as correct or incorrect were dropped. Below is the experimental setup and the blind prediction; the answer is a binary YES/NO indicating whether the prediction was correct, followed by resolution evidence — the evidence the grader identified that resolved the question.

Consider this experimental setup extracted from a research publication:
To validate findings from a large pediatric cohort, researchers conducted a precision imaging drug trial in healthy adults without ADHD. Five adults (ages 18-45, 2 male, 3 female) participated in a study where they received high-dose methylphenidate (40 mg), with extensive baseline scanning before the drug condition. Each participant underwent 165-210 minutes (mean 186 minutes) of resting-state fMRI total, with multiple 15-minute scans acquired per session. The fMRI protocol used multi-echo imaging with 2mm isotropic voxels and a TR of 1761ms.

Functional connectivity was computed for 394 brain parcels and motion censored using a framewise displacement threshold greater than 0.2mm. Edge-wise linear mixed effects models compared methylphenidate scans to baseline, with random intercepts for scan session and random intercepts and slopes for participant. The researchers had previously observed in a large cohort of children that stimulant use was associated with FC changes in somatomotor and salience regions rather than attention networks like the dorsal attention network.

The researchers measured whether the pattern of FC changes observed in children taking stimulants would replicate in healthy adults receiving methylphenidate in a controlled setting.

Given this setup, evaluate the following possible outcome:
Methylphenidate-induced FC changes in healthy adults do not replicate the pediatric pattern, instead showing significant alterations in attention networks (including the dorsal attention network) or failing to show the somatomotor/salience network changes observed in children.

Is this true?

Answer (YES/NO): NO